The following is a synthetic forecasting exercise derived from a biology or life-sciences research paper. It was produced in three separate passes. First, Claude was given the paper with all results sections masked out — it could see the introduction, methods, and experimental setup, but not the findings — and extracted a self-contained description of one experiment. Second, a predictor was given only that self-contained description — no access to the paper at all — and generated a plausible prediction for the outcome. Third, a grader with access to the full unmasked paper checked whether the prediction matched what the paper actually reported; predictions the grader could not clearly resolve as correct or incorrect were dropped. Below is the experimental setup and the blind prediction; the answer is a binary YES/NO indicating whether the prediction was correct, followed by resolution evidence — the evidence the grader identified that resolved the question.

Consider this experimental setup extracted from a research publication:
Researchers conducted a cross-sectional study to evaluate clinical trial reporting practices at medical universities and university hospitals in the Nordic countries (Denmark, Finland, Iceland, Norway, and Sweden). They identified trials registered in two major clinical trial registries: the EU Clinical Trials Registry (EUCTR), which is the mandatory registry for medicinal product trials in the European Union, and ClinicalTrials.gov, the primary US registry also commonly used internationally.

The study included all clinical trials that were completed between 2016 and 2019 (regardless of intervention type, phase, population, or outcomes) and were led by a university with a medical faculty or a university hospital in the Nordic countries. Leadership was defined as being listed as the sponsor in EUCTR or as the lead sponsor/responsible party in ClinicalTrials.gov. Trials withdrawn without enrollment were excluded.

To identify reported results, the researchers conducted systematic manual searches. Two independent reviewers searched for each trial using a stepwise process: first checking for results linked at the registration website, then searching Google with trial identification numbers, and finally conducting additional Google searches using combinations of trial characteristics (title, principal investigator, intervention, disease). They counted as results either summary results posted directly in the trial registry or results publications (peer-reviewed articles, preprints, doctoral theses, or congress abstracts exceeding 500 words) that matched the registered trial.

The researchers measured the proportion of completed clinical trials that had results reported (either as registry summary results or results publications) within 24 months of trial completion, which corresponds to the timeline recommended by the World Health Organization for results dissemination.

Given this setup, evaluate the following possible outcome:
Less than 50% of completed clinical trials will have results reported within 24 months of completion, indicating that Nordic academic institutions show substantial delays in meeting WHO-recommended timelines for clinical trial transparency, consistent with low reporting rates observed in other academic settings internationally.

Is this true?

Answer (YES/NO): NO